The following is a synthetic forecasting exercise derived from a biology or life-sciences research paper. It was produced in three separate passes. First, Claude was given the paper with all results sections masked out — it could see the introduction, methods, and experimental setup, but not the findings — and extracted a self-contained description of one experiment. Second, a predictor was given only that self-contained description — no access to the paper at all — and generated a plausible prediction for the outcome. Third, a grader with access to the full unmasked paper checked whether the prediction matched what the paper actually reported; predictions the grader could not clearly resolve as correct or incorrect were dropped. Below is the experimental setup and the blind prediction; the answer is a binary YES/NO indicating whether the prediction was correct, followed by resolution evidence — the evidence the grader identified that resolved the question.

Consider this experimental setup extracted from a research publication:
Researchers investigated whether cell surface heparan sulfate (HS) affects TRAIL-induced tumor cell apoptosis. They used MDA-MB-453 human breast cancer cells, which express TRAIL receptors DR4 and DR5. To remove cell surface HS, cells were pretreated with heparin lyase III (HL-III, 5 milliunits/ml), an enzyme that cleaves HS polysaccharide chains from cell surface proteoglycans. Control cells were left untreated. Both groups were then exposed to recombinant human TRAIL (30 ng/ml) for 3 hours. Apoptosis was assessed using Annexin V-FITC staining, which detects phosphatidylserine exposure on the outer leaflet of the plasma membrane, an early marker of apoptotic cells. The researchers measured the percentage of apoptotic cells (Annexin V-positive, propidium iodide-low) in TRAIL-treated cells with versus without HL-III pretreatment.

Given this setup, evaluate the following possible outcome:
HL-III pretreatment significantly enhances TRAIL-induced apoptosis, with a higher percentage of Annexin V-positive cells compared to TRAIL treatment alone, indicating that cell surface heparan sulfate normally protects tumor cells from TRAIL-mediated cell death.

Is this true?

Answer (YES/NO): NO